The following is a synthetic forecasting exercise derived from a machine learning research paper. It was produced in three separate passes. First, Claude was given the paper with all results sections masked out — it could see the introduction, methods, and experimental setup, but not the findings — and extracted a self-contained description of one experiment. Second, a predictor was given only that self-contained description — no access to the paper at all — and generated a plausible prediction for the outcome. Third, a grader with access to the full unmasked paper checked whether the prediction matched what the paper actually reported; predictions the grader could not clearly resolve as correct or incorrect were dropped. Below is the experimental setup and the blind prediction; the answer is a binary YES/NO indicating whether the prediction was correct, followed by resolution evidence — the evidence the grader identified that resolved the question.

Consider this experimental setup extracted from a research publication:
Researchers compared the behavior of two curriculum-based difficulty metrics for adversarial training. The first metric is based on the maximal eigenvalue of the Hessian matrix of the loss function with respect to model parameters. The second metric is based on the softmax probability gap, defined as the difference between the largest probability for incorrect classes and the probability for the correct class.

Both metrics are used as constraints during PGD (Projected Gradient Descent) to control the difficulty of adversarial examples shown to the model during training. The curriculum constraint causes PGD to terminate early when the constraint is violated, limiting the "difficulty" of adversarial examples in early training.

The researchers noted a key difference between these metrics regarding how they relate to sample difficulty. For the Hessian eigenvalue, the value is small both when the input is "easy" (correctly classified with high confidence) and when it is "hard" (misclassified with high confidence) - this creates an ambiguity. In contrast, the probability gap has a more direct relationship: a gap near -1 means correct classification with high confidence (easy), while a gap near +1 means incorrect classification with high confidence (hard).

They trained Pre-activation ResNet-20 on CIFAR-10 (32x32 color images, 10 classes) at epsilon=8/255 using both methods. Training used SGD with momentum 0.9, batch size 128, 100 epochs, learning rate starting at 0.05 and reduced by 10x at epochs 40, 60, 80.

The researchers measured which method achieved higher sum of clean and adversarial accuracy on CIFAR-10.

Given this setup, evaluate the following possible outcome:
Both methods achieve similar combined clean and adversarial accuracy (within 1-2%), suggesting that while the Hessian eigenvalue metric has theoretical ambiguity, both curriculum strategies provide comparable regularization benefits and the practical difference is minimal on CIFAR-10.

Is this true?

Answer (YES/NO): NO